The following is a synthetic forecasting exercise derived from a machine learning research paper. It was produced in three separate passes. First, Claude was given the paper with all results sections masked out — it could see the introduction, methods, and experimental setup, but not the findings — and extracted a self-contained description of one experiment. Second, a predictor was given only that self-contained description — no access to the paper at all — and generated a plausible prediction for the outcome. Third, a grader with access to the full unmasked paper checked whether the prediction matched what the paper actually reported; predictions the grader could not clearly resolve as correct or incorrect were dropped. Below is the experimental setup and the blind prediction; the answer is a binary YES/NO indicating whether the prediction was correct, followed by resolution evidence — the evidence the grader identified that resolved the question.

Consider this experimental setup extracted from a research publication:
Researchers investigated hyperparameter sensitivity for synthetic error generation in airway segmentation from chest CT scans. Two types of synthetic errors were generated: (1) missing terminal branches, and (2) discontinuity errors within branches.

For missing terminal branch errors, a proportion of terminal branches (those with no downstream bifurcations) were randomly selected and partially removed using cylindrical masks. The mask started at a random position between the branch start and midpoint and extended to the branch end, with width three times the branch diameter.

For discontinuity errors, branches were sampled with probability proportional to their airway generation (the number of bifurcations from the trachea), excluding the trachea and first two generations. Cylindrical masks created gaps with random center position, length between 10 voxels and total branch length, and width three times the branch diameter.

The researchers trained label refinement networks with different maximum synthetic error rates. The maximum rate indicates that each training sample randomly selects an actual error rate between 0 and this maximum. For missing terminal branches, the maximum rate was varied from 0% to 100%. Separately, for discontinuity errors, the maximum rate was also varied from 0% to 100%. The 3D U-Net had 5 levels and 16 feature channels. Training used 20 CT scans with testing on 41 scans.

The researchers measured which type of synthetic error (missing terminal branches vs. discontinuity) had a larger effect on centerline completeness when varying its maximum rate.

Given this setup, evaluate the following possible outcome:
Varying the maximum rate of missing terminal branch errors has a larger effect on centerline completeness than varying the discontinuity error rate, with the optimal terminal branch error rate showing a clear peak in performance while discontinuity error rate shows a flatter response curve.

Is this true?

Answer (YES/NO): YES